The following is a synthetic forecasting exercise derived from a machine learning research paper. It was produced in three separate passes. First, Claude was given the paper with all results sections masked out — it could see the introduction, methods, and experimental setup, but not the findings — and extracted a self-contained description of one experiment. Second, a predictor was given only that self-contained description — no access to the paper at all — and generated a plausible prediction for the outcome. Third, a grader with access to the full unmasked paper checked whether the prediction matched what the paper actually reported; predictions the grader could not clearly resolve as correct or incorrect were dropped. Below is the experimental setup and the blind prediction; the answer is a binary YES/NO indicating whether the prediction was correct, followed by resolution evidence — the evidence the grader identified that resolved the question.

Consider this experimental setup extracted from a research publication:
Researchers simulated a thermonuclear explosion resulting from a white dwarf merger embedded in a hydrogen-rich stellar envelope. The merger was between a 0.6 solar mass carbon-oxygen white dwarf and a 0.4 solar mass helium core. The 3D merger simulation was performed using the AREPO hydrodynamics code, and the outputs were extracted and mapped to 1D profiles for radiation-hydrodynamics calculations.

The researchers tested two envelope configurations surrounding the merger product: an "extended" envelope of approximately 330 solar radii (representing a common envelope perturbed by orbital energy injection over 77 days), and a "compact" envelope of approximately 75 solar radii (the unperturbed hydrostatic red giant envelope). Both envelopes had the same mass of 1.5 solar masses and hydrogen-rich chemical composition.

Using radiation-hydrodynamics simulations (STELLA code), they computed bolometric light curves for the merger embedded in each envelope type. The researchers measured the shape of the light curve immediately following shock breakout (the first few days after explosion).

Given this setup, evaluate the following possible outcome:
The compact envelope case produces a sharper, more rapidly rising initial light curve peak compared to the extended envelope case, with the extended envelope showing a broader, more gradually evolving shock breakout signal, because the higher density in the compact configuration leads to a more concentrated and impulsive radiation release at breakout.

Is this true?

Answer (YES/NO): NO